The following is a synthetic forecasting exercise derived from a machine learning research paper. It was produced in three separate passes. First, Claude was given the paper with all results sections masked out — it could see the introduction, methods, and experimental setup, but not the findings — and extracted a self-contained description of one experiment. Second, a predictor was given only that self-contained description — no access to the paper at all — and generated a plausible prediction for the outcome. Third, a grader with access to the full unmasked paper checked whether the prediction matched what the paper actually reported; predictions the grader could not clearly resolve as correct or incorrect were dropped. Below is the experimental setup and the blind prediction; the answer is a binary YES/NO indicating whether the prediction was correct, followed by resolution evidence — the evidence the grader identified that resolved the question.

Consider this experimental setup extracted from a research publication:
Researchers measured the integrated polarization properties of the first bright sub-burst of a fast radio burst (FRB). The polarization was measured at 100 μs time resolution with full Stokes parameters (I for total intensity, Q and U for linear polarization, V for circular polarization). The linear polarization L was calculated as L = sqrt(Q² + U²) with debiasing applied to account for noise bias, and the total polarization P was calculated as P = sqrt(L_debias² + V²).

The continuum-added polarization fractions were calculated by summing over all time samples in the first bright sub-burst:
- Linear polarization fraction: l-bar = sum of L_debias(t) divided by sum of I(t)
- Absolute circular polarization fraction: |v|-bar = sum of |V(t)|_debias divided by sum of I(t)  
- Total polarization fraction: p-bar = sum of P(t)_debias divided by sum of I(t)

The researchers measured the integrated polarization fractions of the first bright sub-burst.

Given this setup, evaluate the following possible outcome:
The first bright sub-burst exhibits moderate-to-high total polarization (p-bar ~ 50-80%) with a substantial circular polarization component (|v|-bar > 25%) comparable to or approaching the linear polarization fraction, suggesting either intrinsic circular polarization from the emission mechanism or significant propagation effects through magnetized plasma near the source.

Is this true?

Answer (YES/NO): NO